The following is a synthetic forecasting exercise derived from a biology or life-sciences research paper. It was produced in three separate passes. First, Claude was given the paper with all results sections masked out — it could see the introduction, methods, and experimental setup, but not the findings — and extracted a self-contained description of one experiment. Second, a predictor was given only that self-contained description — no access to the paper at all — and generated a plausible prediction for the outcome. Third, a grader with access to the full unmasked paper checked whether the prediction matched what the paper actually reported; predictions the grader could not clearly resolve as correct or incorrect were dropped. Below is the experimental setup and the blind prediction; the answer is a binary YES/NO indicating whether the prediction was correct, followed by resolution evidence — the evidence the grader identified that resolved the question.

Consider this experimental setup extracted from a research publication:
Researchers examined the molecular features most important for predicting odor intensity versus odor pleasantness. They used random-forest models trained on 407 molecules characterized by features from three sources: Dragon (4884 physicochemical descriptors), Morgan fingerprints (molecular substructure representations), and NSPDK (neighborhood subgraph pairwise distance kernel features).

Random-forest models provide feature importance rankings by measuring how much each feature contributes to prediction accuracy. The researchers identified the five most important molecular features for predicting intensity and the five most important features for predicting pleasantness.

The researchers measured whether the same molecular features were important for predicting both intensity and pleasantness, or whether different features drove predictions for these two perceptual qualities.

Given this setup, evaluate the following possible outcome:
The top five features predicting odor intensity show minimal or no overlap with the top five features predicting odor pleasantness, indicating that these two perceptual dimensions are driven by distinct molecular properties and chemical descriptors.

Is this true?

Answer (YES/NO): YES